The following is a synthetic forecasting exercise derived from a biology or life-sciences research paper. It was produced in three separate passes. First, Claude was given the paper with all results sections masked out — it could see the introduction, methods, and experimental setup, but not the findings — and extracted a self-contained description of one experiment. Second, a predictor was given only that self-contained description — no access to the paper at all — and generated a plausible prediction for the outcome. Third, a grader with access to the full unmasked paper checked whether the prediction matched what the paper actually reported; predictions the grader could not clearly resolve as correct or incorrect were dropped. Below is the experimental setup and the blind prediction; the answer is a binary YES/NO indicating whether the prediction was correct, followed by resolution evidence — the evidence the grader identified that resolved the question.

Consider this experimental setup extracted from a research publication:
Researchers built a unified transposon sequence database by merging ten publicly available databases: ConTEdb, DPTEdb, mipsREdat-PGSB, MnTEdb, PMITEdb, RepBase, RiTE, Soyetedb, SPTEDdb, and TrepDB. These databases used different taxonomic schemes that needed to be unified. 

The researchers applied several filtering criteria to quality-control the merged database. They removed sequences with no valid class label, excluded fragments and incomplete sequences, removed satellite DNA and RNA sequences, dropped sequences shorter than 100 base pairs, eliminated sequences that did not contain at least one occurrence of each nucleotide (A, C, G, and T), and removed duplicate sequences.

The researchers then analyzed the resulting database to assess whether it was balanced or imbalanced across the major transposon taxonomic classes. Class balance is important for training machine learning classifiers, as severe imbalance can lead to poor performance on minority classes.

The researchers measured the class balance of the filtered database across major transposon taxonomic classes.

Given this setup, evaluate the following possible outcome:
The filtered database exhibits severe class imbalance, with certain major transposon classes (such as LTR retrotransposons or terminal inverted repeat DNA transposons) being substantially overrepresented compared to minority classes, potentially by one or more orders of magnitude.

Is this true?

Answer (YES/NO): NO